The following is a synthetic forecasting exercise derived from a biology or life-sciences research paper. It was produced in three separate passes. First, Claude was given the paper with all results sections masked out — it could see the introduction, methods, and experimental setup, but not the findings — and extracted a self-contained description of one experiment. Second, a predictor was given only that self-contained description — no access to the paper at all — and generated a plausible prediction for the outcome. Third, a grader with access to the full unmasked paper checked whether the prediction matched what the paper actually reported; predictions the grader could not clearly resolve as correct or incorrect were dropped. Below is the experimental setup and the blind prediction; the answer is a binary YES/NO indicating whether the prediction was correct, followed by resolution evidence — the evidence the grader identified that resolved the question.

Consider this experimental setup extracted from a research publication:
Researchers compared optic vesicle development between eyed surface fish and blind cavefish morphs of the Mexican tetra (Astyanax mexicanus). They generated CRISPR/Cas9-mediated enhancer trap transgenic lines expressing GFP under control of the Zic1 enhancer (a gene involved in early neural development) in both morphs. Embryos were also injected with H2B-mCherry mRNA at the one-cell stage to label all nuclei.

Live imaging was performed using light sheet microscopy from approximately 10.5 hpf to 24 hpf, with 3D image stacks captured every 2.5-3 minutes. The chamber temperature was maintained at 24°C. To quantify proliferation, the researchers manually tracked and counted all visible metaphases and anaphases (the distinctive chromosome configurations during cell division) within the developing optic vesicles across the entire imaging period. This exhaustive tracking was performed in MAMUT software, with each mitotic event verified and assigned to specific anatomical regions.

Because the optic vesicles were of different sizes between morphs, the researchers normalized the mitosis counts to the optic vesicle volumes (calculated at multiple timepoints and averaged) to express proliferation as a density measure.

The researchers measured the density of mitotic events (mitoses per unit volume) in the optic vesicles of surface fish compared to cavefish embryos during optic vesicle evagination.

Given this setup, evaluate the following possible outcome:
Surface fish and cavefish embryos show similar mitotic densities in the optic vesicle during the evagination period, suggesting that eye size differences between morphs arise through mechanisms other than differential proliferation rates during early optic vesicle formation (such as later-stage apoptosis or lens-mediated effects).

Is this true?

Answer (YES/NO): NO